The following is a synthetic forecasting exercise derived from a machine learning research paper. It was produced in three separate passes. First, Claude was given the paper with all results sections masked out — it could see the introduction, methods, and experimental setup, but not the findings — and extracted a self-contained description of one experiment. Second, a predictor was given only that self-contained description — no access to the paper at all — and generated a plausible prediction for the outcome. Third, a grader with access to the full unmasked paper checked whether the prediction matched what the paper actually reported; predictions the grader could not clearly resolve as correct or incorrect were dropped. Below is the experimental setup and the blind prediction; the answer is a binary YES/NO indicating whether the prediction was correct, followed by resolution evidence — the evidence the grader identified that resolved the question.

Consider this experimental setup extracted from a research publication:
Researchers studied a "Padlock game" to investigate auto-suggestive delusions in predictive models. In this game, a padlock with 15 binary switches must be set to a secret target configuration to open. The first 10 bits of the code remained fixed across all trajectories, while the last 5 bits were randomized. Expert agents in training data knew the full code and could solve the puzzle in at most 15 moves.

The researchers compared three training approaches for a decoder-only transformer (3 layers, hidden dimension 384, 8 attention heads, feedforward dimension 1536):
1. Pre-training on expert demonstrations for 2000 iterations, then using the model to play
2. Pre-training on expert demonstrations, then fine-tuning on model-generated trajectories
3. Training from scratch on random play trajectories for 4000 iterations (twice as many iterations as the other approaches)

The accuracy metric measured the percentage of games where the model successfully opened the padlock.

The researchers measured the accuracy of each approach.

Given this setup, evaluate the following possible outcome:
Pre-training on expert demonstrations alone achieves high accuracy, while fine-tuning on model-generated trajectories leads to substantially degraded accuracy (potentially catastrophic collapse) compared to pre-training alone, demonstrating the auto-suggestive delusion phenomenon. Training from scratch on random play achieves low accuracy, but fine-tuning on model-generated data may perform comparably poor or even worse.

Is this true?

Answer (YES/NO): NO